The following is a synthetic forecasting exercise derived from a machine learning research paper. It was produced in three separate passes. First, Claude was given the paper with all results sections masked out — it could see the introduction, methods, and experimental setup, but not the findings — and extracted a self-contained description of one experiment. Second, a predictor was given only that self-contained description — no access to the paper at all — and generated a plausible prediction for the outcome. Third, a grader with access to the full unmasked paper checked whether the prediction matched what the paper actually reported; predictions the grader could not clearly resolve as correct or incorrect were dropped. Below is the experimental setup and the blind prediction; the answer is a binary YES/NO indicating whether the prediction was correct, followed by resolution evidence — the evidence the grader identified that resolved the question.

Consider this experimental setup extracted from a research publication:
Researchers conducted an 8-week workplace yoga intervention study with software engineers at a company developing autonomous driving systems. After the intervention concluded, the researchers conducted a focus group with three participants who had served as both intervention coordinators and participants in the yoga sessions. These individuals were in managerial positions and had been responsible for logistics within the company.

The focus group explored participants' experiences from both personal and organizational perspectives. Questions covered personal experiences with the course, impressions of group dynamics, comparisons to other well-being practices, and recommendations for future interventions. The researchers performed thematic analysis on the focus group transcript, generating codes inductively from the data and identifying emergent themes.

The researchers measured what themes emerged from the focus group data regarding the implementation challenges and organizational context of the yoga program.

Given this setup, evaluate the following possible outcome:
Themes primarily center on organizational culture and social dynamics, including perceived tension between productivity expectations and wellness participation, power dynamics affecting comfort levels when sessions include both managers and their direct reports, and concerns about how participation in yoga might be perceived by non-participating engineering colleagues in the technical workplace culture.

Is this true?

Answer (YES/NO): NO